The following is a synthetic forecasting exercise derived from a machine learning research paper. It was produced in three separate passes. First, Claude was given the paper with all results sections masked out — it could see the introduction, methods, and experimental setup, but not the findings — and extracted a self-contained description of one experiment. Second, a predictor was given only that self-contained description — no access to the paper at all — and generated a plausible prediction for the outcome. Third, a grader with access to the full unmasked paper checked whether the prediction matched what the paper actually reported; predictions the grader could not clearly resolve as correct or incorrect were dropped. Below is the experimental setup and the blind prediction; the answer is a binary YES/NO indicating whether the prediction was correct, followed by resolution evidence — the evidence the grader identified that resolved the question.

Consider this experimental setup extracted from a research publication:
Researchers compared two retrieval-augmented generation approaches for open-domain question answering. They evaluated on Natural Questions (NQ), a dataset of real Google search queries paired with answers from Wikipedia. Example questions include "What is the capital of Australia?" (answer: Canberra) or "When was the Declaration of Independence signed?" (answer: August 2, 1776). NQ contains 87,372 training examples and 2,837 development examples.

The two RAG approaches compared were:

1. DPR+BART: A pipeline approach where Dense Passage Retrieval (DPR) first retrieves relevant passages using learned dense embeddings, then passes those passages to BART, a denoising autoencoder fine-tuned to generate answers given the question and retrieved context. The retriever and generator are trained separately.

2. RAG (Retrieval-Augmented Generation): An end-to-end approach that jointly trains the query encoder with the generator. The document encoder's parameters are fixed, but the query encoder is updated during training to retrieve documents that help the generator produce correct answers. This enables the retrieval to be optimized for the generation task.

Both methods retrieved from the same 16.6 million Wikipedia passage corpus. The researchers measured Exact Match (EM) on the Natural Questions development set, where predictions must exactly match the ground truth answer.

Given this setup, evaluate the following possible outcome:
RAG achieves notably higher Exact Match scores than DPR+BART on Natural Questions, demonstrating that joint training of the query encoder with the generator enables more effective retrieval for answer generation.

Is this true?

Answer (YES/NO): YES